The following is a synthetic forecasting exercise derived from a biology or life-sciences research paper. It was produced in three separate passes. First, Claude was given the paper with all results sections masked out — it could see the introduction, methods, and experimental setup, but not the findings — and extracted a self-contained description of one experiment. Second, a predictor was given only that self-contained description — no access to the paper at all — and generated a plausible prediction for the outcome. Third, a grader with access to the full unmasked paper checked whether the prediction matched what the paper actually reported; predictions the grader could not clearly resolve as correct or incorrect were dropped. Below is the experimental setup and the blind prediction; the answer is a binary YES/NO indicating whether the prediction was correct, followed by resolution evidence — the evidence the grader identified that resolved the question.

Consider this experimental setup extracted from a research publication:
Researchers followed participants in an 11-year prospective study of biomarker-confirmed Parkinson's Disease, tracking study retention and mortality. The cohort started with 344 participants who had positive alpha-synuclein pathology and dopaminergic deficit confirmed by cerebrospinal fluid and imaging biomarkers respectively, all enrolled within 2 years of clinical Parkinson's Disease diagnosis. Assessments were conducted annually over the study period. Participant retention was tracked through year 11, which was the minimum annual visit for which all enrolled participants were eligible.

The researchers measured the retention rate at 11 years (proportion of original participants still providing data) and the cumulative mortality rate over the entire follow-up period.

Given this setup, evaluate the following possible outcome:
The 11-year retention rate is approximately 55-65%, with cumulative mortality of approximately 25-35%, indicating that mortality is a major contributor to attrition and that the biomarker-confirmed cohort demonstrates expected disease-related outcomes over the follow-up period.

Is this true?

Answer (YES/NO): NO